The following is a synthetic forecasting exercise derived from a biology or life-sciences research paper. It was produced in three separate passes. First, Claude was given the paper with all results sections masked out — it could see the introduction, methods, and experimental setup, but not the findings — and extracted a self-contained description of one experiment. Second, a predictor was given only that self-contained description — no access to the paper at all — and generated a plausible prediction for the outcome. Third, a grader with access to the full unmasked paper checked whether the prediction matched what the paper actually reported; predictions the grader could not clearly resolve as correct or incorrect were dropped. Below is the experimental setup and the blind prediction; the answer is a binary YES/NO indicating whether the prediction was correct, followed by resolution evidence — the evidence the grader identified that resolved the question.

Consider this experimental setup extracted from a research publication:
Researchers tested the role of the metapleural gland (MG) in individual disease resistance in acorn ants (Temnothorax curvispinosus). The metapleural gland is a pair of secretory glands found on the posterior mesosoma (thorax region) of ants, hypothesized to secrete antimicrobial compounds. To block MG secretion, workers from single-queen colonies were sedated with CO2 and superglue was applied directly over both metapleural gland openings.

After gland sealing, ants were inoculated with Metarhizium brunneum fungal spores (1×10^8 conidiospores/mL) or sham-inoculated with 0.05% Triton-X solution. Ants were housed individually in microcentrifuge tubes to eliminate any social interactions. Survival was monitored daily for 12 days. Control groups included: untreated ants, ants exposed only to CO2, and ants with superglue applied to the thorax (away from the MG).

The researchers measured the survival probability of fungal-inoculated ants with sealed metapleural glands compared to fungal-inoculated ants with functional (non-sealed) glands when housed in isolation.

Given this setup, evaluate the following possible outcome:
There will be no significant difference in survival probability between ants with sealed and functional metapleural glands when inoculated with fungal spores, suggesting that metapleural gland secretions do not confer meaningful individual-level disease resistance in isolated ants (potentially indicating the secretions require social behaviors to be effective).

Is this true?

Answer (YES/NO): NO